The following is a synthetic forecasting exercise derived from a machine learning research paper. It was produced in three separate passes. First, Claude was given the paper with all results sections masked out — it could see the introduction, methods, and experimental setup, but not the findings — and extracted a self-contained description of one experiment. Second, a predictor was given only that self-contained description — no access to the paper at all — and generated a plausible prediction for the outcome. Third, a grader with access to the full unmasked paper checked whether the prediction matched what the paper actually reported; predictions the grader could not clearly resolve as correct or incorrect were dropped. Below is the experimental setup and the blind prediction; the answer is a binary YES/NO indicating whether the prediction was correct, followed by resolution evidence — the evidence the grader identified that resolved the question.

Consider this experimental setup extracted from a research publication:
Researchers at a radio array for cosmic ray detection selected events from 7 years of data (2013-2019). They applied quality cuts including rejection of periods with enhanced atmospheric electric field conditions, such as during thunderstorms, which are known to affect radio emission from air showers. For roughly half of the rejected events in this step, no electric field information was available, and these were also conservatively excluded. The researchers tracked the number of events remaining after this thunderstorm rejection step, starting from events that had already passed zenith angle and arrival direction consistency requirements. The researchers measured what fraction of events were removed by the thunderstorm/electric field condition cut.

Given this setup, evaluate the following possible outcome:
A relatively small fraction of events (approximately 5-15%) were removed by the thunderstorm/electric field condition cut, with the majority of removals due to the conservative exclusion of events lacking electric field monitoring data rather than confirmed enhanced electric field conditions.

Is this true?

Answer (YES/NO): NO